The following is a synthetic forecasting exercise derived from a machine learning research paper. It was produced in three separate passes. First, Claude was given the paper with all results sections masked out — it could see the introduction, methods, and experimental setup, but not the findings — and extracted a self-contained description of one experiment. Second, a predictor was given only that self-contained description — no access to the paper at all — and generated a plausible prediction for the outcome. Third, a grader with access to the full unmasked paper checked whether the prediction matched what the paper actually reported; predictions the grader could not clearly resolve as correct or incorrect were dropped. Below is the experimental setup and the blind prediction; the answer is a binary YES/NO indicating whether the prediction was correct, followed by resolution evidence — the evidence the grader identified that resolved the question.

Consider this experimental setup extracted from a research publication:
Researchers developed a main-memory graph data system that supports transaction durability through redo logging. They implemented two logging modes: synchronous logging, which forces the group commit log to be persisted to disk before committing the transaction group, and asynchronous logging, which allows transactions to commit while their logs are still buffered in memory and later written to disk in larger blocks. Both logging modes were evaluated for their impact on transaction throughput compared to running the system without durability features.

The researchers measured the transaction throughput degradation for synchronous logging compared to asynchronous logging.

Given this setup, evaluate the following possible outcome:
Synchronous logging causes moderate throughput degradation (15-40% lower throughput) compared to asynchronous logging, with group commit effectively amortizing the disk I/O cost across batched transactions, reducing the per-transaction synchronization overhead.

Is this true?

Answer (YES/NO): NO